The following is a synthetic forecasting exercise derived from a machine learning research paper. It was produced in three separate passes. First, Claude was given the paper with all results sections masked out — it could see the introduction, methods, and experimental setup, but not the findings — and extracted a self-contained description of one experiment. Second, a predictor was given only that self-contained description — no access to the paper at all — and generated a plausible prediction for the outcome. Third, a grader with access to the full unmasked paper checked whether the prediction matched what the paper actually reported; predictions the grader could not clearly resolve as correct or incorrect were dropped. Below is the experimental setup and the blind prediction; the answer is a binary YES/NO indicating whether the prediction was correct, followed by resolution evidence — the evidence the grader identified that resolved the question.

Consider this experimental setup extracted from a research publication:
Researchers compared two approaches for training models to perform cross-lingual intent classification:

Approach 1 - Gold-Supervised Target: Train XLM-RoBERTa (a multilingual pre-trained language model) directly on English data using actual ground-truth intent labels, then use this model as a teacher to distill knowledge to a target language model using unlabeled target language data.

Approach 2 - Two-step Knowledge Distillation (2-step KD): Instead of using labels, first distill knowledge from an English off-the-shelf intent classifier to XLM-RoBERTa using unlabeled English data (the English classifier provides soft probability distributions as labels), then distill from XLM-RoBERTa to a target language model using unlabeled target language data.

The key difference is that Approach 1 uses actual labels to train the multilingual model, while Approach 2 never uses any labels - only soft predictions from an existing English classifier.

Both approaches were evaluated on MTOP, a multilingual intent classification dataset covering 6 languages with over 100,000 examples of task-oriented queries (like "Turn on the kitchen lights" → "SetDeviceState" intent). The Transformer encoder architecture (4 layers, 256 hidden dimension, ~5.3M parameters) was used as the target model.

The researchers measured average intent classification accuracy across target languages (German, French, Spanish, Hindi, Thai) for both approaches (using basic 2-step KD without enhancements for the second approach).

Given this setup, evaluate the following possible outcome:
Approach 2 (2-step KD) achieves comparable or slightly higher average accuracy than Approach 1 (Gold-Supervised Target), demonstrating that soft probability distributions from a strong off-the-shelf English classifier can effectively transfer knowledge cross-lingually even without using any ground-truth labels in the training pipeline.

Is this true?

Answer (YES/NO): NO